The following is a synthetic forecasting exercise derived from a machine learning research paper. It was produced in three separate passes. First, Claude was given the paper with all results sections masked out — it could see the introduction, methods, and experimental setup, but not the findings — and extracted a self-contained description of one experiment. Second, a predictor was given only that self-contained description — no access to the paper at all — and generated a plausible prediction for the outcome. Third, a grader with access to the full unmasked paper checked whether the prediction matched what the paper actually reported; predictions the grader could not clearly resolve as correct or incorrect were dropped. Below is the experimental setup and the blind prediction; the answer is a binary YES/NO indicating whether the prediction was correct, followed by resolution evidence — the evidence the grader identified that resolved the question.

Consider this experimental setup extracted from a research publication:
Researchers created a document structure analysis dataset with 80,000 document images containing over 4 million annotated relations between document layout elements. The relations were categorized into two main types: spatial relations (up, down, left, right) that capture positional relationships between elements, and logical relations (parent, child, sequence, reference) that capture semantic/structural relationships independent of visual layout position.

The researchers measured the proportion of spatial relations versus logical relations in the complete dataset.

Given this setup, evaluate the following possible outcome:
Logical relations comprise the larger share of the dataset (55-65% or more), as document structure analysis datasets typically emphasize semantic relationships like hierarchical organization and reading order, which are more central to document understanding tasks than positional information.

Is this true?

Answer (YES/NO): NO